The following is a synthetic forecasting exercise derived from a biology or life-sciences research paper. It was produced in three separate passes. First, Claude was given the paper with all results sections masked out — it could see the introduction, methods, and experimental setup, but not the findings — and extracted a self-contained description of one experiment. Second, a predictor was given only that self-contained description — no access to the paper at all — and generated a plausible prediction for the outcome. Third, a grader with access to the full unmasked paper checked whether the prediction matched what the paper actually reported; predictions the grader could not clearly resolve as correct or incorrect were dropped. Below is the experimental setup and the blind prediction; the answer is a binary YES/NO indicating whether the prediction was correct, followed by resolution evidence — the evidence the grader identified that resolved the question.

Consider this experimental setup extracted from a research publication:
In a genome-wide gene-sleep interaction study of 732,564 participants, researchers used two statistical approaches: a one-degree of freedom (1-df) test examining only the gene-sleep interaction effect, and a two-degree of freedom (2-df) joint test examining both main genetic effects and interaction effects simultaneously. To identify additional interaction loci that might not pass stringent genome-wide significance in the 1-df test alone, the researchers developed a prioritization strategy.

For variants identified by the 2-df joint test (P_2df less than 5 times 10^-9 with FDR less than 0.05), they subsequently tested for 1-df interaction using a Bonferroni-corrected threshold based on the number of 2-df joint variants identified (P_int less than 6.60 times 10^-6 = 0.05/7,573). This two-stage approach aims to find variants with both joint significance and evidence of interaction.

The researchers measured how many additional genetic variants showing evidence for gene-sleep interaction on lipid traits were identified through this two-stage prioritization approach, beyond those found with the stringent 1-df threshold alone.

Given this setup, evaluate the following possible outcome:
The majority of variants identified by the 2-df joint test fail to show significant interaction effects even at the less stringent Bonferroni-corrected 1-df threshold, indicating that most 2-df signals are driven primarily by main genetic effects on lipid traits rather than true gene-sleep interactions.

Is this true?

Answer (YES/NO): YES